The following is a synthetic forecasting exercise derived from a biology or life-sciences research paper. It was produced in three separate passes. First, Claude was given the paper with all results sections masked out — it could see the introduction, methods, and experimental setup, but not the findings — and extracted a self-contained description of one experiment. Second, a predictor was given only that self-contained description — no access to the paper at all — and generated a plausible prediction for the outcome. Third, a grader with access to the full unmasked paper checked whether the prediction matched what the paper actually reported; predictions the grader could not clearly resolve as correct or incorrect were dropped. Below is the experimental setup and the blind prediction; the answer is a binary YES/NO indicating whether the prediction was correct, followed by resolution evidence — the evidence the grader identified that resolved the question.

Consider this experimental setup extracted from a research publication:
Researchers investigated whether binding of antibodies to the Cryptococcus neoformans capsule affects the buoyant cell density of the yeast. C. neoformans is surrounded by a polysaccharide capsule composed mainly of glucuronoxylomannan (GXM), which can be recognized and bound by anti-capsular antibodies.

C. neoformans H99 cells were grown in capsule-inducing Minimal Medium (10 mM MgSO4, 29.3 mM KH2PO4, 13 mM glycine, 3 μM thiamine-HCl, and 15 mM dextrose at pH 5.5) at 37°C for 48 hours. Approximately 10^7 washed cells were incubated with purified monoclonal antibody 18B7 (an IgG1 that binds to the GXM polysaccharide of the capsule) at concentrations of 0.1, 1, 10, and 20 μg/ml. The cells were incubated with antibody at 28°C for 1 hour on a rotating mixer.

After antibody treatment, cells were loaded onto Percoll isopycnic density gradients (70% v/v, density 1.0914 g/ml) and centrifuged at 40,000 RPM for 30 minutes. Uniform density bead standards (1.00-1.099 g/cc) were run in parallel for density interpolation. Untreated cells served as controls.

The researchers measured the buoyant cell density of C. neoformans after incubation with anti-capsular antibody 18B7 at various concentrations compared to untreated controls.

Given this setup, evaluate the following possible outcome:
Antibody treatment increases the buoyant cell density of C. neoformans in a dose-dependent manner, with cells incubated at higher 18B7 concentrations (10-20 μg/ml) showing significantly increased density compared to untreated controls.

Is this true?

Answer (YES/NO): NO